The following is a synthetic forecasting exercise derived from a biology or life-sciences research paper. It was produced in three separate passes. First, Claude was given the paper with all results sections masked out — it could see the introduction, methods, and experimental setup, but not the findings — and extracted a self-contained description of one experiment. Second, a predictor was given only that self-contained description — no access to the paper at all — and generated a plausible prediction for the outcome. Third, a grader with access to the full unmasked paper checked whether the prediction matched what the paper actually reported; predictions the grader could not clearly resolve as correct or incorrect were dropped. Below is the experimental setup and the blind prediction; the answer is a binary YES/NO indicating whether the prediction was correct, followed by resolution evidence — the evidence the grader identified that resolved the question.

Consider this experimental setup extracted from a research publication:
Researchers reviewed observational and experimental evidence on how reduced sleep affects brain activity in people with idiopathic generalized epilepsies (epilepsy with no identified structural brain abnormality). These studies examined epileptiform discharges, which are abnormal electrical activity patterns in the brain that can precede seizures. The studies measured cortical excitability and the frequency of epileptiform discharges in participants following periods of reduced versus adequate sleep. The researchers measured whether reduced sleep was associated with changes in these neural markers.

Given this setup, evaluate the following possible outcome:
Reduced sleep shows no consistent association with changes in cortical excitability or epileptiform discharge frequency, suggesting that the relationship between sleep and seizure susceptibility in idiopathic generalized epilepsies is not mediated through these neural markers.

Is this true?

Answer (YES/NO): NO